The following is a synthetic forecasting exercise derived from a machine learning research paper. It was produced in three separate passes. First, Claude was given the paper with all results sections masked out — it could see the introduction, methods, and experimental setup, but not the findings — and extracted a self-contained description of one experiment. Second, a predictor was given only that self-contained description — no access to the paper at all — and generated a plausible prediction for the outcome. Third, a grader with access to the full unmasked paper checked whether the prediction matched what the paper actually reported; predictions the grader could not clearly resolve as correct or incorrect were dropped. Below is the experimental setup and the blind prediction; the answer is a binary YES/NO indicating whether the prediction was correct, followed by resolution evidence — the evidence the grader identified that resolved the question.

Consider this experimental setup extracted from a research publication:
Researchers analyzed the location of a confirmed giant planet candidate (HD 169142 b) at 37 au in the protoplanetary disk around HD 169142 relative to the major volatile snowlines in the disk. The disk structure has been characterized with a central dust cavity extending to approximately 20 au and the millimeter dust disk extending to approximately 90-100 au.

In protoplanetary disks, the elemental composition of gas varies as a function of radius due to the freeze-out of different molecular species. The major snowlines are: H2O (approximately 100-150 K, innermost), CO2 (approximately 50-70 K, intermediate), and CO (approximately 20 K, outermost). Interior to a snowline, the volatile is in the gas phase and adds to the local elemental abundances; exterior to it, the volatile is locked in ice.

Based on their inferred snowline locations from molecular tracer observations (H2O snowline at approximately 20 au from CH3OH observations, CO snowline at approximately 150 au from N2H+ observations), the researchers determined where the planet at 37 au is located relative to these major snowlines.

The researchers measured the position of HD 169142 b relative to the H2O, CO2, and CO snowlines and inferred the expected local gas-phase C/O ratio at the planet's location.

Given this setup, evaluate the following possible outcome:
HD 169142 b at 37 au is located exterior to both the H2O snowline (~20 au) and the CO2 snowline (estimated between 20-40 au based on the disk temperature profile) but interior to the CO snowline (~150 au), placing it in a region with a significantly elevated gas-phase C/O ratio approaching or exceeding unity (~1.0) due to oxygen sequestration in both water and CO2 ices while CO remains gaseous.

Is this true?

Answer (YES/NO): YES